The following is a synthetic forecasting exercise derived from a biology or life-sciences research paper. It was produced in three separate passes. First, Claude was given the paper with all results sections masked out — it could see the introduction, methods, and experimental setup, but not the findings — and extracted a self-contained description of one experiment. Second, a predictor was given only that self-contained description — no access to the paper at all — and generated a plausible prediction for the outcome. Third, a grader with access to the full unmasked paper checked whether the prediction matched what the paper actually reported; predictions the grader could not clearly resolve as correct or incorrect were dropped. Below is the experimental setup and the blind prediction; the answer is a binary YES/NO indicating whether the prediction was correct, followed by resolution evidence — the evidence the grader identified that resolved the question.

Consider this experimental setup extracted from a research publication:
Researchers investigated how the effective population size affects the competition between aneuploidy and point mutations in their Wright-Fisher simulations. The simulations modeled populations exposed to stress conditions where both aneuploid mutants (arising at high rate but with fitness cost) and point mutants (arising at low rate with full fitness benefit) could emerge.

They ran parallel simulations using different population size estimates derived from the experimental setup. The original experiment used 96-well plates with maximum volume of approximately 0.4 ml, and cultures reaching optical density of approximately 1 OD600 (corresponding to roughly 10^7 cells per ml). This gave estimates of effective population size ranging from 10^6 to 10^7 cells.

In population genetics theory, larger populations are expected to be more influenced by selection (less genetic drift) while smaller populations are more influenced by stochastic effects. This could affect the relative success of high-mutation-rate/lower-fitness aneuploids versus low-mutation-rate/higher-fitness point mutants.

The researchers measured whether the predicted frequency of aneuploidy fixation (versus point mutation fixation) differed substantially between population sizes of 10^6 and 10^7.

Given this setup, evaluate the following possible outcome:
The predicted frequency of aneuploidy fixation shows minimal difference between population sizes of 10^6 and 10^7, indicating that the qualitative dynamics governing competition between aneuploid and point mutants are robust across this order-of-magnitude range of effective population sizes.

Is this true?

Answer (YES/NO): YES